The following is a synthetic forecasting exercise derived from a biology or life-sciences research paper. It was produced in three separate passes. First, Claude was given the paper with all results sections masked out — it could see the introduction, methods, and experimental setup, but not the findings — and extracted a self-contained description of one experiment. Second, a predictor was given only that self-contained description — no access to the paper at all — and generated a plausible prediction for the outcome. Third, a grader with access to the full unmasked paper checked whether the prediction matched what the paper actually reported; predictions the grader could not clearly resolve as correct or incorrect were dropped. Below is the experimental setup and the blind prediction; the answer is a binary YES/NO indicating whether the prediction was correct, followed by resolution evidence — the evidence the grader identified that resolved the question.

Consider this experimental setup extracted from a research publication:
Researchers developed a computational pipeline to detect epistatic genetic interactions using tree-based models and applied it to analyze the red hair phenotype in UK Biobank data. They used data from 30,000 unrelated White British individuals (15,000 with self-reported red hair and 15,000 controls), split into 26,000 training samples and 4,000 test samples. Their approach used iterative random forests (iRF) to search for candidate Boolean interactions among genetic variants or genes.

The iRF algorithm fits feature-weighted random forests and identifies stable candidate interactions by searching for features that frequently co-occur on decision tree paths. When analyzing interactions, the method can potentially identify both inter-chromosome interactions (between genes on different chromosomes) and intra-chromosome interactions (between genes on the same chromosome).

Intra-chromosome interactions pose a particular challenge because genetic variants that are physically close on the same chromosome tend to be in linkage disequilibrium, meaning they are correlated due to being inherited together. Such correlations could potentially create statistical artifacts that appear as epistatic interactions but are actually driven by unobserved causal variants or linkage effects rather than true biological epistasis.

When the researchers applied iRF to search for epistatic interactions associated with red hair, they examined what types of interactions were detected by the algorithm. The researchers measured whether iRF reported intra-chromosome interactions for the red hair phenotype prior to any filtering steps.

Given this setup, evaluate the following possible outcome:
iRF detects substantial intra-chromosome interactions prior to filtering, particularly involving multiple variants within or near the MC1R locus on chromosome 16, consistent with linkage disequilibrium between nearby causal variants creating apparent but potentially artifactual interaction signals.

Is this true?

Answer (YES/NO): NO